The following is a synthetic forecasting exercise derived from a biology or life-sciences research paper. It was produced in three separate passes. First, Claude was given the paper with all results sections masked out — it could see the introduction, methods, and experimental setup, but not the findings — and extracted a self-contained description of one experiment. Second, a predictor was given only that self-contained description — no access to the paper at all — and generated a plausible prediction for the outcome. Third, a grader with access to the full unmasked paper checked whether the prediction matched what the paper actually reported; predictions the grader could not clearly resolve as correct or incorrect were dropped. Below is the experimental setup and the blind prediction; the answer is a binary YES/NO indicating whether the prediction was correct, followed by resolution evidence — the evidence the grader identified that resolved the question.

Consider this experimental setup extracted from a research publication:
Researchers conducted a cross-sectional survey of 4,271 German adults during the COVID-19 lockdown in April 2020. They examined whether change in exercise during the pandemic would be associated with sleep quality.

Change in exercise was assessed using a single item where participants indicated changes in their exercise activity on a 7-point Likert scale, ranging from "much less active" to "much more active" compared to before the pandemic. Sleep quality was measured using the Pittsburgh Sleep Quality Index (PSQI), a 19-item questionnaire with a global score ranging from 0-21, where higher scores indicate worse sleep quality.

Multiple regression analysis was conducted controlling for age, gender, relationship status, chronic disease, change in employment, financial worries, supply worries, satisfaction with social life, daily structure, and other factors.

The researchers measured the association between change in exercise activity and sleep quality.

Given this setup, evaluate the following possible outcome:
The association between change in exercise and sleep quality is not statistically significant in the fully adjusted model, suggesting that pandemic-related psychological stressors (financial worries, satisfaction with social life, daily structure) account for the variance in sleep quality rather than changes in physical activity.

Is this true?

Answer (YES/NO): NO